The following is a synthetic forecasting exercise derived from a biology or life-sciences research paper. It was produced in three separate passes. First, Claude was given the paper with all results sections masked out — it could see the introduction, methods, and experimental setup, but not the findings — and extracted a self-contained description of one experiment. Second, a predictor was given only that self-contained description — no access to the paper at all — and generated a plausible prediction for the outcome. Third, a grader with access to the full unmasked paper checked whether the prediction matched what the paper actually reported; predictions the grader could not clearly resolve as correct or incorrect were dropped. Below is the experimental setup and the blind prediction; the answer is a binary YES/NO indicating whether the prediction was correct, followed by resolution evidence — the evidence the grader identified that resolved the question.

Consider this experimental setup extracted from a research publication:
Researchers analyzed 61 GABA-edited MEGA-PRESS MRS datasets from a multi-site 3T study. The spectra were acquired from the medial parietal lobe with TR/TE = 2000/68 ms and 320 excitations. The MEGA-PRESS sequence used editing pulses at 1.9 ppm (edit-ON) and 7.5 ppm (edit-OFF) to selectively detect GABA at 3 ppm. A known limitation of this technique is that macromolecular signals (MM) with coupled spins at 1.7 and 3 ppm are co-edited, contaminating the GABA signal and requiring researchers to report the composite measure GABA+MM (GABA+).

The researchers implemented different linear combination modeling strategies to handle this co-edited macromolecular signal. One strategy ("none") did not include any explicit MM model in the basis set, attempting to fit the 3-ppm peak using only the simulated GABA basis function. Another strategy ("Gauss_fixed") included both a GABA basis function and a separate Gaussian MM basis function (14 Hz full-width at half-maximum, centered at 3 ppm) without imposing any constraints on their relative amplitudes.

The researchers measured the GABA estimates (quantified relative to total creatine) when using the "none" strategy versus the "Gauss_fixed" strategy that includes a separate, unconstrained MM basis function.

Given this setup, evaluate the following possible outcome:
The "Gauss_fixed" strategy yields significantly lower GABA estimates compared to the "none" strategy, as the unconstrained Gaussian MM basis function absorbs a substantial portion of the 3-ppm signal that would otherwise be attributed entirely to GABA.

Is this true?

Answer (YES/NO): YES